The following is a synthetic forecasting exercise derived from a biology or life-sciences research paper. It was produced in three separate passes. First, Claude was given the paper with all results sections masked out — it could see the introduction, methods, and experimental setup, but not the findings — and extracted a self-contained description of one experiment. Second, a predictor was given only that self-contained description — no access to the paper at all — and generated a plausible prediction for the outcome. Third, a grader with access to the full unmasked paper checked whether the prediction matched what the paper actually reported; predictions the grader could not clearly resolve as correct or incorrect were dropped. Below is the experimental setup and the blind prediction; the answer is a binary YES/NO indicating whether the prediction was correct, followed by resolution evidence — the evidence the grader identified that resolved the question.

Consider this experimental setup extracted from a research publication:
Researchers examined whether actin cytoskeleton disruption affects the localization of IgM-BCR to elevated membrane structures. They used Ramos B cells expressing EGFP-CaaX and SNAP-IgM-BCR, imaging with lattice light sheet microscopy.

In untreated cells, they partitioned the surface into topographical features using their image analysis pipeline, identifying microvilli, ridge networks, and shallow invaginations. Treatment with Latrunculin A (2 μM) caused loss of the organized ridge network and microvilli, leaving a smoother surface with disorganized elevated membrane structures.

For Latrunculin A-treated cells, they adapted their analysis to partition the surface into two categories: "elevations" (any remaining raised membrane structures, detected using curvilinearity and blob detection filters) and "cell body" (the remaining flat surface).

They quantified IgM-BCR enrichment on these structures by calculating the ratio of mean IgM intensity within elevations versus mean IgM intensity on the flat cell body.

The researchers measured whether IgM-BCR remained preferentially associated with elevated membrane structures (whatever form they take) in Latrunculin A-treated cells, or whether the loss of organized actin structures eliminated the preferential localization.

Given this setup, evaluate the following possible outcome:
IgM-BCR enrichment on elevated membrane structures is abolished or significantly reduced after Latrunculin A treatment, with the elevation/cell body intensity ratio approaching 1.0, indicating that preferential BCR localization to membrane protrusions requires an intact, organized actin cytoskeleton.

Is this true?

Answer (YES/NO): NO